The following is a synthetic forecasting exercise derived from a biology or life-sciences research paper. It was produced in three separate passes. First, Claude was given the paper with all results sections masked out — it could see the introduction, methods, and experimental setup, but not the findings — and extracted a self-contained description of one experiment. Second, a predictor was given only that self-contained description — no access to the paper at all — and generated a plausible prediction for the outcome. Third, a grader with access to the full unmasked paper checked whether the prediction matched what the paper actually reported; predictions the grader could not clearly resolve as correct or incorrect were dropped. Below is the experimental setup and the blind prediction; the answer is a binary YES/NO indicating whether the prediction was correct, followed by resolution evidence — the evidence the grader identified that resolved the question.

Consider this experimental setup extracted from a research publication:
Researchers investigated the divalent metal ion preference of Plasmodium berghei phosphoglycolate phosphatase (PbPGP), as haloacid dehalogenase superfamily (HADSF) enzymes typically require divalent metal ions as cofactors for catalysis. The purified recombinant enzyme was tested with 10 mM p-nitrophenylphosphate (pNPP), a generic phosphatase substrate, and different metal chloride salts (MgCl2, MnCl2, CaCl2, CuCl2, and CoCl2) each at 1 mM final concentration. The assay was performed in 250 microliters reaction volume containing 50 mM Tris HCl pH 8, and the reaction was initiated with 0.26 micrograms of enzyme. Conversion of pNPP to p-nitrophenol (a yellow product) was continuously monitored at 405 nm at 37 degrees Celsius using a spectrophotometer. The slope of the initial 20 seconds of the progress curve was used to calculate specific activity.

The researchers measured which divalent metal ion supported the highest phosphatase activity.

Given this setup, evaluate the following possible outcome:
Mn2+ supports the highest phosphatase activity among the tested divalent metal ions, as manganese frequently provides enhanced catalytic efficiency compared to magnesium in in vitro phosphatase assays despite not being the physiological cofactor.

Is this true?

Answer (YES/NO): NO